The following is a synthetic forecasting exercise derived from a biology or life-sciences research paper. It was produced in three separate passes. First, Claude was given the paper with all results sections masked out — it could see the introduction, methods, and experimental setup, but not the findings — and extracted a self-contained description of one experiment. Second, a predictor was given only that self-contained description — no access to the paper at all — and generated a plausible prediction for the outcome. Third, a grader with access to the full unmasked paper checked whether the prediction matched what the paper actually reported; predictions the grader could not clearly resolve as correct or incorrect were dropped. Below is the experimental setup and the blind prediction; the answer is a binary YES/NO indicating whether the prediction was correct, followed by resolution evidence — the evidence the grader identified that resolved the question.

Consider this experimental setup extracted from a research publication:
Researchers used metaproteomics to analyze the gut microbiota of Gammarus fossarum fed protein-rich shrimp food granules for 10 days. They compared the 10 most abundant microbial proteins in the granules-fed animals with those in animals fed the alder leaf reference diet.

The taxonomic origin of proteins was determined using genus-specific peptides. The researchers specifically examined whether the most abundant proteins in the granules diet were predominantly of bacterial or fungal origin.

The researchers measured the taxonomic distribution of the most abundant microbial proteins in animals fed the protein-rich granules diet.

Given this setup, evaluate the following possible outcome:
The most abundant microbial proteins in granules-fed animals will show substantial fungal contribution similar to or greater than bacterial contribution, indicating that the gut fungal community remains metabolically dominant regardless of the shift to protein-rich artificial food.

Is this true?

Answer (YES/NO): YES